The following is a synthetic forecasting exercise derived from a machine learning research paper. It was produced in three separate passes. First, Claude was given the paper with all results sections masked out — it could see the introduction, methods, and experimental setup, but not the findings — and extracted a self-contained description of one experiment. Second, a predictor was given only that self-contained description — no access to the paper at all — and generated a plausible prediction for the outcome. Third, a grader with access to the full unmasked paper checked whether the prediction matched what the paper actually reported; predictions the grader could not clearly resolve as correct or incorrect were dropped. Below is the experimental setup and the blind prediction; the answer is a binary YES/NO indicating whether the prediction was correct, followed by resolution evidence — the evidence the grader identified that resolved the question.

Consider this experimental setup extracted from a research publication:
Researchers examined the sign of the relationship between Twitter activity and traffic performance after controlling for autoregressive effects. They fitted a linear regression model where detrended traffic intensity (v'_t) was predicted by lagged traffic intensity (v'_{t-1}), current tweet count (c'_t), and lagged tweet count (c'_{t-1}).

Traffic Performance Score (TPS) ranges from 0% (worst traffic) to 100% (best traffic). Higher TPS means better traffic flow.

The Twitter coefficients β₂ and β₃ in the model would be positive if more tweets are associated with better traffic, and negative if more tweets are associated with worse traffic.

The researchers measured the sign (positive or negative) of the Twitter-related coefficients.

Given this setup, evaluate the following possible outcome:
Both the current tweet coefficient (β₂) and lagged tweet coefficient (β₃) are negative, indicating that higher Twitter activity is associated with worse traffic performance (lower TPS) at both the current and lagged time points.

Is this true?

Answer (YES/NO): YES